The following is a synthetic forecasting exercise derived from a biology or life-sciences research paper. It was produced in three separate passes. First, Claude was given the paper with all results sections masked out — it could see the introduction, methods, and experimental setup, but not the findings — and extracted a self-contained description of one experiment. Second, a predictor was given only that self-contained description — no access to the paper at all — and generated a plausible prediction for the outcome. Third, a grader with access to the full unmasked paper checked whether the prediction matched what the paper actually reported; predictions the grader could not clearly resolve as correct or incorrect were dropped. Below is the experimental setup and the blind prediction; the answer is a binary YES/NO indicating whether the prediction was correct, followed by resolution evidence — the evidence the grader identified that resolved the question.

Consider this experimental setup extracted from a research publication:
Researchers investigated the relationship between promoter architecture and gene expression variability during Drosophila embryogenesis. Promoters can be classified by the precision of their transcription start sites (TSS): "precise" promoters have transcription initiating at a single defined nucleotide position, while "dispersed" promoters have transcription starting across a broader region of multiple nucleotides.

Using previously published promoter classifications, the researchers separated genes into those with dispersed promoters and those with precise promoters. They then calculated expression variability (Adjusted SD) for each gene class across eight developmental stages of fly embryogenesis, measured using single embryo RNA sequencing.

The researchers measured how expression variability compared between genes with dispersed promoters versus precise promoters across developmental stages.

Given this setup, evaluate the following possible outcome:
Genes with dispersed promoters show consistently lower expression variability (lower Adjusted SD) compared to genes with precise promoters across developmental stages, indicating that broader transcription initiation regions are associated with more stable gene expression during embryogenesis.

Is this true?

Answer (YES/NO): NO